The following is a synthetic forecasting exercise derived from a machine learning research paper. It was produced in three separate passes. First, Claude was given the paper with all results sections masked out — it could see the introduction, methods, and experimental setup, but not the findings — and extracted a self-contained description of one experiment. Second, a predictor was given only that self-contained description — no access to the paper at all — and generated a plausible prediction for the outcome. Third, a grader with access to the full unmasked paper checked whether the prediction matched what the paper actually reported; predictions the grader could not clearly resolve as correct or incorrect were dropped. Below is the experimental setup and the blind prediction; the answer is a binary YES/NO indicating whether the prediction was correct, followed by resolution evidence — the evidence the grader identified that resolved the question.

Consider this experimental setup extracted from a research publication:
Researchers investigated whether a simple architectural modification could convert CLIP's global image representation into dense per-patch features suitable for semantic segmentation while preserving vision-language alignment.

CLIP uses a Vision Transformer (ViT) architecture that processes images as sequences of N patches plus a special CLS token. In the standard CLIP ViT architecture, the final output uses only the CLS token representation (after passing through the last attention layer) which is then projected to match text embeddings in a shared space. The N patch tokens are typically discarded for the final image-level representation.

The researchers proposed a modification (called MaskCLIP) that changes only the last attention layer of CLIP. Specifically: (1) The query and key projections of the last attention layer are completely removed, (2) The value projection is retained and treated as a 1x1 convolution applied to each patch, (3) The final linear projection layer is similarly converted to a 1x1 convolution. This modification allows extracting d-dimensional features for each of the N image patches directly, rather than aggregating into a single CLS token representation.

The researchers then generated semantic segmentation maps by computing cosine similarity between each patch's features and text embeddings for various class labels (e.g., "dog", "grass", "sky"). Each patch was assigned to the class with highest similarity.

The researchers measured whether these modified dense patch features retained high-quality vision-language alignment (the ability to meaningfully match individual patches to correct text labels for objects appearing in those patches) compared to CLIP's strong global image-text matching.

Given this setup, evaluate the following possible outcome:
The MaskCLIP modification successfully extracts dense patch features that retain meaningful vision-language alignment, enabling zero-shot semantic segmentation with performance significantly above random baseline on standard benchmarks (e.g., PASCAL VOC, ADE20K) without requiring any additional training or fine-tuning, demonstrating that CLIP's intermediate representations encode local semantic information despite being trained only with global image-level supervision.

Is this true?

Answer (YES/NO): YES